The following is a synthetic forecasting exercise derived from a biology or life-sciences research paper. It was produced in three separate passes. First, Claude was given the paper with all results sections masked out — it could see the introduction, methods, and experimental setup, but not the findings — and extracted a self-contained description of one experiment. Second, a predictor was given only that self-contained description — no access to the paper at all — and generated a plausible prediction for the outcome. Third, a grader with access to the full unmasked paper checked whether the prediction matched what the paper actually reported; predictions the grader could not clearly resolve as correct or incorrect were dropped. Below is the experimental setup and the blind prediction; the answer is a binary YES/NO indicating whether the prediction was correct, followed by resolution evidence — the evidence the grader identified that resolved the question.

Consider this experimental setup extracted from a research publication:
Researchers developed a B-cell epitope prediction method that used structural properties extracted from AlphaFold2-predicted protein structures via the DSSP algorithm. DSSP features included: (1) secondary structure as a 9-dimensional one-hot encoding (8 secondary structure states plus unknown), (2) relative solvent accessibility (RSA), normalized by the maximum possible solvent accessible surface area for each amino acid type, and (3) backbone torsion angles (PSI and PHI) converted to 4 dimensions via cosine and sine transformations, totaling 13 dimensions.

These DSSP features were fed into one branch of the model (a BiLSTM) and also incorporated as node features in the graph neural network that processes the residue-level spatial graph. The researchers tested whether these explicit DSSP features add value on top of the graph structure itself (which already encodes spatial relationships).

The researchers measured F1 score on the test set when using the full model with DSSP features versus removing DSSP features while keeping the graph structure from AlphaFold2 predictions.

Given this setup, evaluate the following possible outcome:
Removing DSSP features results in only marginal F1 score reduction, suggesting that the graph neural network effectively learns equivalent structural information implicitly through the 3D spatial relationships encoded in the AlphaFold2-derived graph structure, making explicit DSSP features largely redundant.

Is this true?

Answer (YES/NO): NO